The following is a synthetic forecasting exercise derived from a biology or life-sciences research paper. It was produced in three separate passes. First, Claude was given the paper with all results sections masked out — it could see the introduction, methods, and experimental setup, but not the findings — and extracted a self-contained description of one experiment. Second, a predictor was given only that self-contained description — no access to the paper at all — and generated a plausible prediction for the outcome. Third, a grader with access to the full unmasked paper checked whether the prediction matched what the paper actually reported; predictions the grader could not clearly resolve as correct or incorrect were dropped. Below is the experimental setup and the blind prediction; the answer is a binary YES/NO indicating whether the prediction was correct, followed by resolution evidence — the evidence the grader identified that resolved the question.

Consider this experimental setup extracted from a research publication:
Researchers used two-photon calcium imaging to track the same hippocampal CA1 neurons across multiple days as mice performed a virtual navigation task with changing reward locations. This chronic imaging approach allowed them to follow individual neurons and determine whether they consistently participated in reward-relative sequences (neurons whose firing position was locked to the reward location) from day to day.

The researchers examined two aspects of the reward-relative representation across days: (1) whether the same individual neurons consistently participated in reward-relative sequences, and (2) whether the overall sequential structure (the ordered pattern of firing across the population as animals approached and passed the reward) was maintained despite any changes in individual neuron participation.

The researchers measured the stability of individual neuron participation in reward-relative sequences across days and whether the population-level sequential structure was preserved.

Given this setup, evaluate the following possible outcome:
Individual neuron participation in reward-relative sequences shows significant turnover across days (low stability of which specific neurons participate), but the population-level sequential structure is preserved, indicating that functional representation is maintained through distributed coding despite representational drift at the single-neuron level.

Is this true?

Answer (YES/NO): NO